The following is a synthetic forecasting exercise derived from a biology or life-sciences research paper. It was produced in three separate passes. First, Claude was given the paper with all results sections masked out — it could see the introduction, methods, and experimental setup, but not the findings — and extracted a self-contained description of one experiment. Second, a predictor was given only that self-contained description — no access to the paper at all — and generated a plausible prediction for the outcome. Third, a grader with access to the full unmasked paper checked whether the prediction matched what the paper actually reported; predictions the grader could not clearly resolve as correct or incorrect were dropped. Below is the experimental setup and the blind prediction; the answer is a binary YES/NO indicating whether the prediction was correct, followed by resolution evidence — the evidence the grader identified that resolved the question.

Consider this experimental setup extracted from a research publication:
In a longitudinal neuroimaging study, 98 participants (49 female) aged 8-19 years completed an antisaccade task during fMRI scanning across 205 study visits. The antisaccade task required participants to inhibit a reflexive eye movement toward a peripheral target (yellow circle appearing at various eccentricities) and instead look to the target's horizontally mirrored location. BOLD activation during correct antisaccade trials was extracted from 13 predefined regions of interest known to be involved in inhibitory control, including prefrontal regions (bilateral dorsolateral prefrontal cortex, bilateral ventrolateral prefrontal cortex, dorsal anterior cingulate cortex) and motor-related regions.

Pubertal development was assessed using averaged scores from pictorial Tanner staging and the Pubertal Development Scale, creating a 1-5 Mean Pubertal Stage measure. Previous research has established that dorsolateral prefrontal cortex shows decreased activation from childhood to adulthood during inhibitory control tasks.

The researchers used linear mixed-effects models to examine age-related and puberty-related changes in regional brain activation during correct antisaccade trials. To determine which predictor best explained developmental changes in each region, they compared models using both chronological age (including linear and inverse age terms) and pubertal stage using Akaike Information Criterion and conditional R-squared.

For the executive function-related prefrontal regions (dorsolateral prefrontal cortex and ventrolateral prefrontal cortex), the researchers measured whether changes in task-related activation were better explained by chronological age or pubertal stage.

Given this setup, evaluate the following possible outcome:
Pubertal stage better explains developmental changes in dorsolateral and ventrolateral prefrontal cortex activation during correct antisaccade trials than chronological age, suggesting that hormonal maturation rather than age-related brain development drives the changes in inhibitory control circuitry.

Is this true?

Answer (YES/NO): NO